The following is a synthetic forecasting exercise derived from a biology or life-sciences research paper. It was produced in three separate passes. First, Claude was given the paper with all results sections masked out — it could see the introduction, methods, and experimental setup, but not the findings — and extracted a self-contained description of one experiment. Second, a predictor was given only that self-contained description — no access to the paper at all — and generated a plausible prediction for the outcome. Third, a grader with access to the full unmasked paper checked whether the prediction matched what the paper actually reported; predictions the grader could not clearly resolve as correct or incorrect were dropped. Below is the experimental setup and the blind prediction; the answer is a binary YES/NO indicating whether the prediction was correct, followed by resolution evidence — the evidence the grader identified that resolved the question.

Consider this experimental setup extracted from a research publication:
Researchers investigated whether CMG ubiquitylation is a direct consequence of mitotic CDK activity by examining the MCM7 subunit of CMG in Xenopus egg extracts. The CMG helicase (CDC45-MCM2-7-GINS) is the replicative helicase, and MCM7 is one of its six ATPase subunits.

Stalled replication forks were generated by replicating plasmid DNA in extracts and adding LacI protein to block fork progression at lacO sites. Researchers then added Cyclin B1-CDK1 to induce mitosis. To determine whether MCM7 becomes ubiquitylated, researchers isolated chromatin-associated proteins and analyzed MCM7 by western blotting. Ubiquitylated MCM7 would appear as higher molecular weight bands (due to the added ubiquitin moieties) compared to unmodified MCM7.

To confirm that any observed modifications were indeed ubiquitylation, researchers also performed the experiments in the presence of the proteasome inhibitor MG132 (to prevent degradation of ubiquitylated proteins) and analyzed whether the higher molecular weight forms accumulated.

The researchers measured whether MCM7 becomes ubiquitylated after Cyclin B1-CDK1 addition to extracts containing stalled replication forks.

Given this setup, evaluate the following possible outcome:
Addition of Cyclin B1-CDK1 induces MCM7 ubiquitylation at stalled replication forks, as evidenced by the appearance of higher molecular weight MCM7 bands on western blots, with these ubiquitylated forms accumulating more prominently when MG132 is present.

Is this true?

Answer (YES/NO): NO